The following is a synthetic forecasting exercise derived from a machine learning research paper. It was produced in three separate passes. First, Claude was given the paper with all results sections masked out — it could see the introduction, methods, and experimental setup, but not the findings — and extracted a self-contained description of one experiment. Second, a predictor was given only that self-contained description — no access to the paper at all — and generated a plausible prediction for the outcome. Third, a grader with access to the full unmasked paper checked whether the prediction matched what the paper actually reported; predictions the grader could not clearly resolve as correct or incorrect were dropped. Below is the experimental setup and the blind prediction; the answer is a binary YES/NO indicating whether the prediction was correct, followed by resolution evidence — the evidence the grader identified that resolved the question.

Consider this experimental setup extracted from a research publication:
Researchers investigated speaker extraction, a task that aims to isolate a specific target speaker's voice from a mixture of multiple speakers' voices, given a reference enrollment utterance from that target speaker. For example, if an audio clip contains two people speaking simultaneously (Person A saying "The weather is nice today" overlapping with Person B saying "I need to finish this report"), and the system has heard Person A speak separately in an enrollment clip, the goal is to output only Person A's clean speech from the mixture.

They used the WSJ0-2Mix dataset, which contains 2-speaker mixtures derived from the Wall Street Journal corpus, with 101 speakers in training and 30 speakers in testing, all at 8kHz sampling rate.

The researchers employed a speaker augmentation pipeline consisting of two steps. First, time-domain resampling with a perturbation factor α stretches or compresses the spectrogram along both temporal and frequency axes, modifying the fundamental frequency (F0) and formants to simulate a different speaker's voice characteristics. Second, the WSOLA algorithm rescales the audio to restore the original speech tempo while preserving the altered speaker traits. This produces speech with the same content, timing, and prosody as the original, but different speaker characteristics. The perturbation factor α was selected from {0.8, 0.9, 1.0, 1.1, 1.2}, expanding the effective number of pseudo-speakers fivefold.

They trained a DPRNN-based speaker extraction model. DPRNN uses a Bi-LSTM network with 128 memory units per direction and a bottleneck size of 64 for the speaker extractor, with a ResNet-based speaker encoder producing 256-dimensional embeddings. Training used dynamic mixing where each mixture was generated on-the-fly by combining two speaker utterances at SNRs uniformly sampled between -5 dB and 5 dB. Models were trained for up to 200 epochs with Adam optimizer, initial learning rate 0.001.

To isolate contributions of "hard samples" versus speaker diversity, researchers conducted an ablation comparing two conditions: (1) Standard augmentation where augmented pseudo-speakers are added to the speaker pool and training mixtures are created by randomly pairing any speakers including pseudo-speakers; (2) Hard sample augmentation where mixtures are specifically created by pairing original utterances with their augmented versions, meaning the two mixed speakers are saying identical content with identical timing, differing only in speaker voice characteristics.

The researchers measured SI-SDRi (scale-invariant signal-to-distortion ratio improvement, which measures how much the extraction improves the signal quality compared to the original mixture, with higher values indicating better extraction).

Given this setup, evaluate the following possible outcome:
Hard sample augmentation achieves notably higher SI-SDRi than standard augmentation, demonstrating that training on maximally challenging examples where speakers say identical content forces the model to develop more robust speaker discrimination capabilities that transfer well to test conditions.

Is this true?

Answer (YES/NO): NO